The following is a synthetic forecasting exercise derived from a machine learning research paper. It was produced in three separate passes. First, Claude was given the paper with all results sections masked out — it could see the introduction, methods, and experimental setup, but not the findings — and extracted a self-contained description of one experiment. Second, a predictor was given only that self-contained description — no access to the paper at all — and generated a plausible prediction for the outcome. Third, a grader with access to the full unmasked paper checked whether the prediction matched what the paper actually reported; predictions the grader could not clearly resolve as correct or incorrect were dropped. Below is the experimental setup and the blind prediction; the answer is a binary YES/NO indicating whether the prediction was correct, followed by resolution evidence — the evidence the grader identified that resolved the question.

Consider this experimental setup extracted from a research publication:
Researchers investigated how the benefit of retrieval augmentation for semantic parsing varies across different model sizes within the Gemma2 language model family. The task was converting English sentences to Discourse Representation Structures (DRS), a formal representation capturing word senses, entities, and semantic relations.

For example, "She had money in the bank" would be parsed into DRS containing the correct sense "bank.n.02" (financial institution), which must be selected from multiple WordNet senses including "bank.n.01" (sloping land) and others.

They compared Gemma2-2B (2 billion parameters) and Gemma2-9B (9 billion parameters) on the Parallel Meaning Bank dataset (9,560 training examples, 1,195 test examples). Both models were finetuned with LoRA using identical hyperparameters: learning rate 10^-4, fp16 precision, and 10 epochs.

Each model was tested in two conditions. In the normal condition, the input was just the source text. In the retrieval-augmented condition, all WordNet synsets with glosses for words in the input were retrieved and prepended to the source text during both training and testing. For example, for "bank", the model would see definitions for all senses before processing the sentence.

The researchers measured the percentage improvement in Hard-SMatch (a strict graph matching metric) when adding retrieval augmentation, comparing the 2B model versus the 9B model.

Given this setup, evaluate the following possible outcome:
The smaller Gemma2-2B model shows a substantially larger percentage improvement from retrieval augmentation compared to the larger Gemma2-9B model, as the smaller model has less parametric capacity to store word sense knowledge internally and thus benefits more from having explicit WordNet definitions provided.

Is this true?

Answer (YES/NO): NO